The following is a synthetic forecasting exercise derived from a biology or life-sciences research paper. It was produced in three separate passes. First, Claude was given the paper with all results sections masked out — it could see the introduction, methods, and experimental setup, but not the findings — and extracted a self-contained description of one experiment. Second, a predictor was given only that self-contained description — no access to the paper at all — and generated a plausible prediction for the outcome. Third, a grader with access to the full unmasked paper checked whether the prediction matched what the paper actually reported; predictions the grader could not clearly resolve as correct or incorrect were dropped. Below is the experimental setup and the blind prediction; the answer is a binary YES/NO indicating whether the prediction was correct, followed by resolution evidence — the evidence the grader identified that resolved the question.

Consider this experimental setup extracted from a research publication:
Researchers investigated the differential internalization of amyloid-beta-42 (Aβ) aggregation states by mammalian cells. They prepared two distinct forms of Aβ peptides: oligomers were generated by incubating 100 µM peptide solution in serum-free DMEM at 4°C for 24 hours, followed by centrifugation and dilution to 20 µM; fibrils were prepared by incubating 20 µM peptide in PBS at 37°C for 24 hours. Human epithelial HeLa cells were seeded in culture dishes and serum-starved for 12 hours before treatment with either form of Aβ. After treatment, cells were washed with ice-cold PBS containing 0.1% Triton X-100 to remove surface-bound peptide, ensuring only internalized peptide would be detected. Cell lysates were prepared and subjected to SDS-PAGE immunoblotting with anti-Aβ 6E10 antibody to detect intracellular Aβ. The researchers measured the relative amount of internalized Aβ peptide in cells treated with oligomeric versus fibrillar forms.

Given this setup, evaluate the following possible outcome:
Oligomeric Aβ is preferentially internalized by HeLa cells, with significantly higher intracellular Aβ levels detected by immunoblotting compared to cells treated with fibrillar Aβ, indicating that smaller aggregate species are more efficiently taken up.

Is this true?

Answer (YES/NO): YES